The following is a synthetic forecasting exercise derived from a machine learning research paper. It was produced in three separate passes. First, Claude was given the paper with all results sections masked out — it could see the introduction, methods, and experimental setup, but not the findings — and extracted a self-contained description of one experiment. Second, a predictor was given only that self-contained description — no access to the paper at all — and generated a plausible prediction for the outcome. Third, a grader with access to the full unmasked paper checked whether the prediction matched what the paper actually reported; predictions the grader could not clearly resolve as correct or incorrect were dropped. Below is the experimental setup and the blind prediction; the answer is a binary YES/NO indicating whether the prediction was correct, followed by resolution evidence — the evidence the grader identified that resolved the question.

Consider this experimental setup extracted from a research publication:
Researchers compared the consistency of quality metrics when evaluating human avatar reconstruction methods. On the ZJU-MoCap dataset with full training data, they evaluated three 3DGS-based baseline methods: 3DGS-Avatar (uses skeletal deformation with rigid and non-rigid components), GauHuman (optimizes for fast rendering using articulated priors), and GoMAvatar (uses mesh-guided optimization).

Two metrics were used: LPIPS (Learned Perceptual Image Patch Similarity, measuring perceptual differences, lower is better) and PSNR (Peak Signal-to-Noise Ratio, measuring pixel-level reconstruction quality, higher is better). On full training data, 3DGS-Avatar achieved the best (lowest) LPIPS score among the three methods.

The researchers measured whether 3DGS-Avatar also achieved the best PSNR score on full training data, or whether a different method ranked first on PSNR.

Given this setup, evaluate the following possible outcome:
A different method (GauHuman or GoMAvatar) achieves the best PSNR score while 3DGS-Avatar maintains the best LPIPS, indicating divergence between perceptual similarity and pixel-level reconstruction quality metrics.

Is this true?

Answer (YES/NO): YES